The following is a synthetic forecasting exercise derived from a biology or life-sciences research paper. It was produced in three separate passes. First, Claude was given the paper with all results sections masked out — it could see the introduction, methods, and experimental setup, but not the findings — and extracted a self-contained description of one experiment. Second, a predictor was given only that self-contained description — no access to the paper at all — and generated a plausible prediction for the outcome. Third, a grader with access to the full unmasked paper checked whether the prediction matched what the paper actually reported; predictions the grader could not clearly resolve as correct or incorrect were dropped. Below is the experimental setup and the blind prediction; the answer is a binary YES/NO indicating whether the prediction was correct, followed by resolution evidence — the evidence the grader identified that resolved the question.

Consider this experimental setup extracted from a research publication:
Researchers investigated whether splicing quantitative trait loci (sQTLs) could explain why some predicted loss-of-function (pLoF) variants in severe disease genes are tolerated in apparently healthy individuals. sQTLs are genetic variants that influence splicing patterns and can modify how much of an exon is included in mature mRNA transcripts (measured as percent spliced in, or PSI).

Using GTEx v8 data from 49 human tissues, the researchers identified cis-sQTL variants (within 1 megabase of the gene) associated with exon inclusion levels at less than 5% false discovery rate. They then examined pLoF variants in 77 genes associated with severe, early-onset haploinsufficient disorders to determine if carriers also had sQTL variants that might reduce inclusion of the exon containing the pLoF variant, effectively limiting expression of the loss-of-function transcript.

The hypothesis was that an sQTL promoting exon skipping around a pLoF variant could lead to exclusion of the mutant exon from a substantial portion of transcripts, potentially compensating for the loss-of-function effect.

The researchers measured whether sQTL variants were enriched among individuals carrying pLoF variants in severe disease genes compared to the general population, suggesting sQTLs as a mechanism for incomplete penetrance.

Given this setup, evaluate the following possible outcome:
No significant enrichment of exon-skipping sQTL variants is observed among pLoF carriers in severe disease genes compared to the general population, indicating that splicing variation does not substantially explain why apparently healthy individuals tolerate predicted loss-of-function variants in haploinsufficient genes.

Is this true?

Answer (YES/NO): NO